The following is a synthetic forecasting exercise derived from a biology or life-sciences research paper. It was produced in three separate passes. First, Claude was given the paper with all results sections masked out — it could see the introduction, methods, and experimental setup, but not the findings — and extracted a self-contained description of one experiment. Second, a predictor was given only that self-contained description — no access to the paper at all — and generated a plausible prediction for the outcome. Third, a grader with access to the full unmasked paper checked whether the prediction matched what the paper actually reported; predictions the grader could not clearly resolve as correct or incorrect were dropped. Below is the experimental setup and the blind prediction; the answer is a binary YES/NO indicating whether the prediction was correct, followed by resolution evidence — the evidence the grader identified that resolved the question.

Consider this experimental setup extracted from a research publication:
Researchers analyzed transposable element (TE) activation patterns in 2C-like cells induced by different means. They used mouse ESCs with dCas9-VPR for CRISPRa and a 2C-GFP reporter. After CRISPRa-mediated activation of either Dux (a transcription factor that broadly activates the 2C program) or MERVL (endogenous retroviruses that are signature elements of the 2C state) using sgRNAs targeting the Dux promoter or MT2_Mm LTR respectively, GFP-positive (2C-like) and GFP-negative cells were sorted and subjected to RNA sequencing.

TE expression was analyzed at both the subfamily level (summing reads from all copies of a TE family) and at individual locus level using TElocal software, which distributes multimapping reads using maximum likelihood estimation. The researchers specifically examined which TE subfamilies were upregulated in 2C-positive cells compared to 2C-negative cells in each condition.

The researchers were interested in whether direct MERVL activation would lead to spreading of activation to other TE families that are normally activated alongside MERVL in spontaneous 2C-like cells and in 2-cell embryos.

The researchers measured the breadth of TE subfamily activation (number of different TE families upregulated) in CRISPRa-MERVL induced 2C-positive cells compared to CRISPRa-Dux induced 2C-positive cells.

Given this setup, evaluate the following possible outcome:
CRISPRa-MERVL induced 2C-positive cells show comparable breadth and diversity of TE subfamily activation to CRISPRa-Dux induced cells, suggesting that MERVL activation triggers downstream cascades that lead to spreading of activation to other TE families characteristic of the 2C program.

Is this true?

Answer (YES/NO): NO